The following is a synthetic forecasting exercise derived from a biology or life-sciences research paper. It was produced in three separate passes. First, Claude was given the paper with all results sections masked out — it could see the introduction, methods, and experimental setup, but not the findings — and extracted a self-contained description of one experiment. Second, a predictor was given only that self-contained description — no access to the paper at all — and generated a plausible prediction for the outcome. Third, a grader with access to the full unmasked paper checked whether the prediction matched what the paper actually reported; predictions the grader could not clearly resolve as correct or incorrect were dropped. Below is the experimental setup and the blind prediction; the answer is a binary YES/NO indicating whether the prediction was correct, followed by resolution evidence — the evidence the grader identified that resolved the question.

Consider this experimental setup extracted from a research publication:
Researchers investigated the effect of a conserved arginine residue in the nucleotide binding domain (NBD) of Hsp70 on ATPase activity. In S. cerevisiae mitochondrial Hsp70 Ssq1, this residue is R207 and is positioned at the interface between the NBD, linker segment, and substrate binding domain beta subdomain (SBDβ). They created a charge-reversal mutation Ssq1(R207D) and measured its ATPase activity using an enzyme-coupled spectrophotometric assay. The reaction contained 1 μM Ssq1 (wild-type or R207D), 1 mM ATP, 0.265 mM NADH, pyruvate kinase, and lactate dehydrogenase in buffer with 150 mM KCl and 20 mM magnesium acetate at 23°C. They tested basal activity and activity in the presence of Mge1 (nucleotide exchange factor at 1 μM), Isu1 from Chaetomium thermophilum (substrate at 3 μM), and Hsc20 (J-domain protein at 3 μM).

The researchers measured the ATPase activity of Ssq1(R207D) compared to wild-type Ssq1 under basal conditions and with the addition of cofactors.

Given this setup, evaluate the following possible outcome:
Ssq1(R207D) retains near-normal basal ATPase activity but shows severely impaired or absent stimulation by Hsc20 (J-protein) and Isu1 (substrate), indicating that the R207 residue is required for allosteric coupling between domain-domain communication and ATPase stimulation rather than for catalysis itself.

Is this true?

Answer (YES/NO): NO